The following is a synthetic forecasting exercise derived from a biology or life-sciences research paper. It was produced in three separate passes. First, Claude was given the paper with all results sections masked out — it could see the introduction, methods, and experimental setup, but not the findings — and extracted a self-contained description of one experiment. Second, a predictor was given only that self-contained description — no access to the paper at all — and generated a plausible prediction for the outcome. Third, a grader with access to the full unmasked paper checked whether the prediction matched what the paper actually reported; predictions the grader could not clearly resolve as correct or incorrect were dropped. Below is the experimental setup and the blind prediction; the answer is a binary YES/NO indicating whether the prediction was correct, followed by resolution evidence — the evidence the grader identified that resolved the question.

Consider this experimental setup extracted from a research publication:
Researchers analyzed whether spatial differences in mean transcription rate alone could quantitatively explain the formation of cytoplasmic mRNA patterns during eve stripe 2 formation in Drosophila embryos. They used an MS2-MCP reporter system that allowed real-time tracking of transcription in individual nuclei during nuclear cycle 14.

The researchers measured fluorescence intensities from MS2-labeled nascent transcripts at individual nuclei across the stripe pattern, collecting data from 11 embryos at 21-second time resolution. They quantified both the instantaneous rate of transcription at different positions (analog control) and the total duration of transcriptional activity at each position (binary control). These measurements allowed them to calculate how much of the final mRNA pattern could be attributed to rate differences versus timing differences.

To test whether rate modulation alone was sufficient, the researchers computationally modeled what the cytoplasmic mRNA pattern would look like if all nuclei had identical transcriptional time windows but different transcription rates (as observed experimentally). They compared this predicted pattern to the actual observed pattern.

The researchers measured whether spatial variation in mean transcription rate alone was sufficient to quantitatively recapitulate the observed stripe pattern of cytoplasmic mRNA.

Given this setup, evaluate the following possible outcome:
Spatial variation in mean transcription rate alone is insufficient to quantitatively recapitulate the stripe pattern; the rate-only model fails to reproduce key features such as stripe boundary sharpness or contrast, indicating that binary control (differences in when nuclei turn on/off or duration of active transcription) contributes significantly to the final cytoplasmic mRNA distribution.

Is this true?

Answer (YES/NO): YES